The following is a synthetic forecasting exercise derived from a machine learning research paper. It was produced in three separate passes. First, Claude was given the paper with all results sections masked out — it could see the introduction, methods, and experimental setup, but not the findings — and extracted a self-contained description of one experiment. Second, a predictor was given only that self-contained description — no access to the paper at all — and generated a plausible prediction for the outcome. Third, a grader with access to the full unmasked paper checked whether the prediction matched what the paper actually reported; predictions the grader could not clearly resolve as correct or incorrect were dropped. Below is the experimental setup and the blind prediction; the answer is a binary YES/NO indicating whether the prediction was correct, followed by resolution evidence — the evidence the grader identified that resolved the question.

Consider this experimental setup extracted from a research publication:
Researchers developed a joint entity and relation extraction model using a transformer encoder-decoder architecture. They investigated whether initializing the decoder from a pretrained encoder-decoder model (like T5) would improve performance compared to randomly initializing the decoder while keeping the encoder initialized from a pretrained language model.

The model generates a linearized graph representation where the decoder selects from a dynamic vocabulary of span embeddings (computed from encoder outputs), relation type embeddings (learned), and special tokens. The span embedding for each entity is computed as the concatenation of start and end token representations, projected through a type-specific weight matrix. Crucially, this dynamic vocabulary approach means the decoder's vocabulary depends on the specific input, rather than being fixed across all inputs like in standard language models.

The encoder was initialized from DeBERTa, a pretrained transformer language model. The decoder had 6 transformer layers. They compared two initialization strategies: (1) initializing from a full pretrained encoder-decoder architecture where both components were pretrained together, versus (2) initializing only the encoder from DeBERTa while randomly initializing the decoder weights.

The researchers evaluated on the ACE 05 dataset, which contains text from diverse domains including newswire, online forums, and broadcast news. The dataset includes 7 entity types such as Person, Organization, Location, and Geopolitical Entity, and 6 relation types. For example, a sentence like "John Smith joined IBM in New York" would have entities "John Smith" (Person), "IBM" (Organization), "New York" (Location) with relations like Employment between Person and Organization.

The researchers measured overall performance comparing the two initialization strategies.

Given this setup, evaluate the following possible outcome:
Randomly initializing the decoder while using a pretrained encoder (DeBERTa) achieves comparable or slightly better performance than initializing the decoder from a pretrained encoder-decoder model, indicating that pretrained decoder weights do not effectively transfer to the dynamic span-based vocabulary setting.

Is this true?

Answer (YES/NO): YES